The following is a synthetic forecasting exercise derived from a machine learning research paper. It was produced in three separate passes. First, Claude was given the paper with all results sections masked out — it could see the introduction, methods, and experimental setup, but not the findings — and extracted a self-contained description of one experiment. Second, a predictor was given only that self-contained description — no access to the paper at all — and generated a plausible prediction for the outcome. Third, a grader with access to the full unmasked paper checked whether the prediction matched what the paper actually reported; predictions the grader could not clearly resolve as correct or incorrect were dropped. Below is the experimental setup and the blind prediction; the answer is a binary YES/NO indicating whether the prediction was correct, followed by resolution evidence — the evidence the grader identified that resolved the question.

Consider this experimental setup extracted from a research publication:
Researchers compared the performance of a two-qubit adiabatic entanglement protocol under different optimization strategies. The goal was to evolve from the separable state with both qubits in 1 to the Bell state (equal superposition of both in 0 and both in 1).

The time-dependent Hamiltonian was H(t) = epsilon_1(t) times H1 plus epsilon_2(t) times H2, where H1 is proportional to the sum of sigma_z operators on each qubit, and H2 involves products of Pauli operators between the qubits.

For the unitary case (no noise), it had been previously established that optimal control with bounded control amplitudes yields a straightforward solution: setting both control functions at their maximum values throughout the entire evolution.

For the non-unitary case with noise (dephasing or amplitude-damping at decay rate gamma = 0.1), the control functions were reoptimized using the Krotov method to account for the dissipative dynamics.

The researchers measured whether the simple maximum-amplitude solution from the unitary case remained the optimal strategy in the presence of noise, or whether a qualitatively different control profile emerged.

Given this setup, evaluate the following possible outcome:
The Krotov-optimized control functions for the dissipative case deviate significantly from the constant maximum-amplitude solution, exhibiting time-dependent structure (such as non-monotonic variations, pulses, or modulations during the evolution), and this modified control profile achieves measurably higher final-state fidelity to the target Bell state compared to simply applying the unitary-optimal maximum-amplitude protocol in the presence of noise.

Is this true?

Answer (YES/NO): YES